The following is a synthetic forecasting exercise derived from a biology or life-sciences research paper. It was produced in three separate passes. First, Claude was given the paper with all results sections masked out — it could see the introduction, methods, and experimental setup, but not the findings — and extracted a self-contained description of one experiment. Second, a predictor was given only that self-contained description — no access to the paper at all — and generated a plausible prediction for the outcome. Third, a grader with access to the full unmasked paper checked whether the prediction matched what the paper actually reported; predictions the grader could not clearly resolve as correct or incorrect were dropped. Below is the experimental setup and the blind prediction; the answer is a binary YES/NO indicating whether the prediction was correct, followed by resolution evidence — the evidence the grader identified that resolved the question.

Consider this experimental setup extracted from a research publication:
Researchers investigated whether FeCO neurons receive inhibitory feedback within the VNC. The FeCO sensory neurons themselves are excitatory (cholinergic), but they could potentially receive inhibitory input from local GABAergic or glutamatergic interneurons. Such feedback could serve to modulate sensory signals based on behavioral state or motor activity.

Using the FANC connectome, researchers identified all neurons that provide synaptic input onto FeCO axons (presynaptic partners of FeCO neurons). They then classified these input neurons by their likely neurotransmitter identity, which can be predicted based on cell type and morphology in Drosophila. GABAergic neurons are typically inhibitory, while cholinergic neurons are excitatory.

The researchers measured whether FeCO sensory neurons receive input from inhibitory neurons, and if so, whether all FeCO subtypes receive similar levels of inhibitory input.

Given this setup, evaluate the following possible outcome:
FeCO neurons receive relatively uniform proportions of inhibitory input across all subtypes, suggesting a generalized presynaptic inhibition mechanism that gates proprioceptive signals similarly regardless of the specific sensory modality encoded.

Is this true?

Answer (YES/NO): NO